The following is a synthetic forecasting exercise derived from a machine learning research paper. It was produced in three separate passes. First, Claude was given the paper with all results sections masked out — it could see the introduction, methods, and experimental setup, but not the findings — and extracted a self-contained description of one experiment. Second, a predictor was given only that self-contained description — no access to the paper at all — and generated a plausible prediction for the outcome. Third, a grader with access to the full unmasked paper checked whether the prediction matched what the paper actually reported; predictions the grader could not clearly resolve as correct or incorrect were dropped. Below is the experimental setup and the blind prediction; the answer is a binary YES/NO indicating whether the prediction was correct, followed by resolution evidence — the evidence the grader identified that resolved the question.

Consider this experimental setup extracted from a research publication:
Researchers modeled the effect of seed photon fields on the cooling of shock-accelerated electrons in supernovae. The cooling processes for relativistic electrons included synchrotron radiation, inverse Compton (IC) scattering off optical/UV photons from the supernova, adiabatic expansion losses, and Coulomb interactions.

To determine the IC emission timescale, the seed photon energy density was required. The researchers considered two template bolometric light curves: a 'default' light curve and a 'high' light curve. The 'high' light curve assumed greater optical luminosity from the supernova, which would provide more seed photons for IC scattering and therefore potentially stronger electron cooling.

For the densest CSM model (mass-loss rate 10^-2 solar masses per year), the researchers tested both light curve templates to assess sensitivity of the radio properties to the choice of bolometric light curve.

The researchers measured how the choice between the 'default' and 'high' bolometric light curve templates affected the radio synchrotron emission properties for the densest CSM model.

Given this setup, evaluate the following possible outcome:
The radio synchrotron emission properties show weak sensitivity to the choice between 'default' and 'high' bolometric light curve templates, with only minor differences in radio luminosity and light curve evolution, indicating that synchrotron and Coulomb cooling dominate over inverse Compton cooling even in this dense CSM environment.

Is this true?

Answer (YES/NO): NO